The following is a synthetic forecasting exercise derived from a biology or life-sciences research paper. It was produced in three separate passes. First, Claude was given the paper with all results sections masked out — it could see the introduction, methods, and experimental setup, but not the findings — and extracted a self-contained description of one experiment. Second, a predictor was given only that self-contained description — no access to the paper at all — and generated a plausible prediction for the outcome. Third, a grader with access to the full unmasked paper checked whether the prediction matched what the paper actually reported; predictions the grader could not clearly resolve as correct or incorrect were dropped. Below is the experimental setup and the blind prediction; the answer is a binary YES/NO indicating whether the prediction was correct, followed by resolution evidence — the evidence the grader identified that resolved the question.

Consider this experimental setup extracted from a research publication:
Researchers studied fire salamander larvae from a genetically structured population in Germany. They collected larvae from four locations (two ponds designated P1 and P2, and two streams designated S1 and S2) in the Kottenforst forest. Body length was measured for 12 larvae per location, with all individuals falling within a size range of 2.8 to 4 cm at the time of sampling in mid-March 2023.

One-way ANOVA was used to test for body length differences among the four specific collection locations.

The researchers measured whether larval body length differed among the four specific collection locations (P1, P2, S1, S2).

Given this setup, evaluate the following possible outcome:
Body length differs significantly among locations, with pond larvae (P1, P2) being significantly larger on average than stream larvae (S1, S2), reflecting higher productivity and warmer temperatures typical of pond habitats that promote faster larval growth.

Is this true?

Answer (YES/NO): NO